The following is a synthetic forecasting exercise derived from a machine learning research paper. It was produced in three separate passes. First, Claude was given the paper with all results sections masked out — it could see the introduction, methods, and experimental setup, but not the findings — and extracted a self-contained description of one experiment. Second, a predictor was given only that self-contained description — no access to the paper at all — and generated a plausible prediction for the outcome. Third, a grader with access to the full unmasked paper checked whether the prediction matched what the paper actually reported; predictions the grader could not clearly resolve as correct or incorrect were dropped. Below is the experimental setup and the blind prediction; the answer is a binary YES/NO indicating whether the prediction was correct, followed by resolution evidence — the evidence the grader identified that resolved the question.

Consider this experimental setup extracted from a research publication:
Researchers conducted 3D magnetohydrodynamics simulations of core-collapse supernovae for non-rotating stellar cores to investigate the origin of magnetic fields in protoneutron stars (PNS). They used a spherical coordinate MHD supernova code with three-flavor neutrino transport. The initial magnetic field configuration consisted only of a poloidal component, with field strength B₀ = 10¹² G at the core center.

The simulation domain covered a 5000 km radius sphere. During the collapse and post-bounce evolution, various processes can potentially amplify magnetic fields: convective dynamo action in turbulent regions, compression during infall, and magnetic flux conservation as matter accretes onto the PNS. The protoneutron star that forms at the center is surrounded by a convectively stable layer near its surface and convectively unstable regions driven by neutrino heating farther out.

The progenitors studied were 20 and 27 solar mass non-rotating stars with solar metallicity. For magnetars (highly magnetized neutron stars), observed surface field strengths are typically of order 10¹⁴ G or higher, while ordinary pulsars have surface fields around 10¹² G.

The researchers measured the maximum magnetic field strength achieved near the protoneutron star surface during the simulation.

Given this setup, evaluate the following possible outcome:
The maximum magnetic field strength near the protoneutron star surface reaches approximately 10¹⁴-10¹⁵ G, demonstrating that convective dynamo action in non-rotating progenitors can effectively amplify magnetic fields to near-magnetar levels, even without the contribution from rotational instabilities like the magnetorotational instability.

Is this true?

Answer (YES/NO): YES